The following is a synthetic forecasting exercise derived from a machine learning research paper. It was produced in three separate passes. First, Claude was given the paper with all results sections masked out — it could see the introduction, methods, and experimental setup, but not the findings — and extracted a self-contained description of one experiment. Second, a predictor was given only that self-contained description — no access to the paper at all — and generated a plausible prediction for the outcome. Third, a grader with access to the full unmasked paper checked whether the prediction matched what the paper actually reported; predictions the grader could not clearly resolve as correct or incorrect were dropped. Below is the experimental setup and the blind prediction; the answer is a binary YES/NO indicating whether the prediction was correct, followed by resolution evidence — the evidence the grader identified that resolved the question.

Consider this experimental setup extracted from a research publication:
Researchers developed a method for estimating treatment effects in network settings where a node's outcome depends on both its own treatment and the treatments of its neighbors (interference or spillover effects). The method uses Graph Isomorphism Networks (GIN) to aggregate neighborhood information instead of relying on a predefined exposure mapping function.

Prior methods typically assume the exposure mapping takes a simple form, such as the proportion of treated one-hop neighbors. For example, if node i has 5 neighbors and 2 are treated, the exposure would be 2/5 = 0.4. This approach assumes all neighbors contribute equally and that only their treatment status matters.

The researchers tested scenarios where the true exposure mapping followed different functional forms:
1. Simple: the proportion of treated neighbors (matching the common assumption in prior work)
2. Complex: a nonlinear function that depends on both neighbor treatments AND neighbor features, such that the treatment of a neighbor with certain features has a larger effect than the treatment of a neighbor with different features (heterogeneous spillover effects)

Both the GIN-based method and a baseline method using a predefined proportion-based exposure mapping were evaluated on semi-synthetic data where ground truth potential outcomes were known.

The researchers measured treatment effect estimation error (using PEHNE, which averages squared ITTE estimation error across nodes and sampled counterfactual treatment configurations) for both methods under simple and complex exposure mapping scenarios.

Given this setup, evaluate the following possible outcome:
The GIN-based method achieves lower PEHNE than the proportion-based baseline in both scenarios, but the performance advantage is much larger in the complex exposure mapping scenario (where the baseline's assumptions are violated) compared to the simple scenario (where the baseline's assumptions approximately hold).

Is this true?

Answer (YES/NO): NO